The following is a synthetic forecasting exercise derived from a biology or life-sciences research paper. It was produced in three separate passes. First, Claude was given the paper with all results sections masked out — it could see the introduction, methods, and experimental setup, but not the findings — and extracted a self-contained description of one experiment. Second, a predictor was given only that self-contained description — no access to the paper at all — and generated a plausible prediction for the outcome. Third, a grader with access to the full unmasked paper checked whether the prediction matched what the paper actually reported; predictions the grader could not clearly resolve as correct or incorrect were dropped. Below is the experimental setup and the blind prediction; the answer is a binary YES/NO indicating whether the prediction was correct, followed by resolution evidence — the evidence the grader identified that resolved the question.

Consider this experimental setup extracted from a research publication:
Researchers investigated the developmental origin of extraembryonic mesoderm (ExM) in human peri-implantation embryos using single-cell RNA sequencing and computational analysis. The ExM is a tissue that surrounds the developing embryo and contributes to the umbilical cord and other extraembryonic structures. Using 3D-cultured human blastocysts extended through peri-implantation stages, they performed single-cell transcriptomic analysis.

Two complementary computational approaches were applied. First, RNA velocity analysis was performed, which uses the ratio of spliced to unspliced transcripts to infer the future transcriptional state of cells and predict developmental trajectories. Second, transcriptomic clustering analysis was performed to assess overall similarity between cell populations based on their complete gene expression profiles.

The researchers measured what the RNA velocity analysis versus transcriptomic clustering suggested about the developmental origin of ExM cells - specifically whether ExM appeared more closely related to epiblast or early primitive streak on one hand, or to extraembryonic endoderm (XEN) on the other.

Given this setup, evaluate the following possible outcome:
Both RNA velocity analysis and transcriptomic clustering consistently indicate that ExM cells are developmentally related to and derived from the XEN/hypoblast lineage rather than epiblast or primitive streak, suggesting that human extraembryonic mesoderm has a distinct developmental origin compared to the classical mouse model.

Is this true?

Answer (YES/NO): NO